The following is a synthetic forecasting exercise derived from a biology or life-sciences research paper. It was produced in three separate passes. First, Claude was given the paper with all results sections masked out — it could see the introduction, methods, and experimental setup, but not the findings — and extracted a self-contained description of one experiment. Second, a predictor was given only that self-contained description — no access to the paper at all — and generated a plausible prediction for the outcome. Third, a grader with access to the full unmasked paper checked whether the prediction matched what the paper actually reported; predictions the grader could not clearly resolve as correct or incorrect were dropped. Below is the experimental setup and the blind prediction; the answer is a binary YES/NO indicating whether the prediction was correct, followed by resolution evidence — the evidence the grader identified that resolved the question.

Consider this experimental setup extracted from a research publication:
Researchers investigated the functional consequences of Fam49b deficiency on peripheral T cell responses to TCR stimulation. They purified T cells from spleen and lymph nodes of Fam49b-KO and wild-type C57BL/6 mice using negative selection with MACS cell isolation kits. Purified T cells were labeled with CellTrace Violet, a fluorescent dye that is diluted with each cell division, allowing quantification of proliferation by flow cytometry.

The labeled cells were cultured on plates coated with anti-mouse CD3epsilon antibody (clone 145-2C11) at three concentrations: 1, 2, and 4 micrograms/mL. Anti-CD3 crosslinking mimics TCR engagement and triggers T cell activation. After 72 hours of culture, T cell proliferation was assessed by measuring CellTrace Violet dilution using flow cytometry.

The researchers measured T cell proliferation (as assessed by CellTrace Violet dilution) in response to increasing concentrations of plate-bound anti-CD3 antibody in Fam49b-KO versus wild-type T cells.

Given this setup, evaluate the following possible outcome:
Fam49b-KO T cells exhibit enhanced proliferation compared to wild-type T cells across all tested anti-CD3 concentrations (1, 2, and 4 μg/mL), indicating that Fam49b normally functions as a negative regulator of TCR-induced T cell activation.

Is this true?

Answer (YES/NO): NO